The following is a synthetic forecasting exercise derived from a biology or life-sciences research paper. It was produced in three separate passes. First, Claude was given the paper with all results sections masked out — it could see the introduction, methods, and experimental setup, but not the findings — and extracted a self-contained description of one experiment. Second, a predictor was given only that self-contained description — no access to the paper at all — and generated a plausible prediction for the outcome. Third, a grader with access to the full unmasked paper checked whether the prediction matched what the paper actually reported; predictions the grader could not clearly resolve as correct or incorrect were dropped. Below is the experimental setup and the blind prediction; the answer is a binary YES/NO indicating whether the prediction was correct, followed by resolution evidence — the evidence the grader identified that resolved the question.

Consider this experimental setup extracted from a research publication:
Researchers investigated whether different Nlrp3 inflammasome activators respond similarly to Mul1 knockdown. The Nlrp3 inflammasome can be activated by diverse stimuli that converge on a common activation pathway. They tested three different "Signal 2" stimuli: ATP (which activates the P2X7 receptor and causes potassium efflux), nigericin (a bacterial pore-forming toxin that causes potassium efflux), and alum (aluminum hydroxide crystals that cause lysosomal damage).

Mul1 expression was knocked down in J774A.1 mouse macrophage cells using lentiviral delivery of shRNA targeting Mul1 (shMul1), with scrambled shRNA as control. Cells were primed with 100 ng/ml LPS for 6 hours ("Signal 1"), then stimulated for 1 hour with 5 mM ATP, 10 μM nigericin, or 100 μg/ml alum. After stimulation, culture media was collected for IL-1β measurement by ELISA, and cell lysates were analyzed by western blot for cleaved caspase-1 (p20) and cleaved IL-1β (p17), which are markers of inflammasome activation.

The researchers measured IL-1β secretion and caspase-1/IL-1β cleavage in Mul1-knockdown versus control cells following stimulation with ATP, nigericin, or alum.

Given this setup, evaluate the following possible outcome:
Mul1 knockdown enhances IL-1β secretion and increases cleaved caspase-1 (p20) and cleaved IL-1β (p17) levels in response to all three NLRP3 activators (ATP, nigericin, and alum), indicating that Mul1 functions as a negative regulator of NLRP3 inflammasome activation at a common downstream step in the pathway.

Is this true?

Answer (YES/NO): YES